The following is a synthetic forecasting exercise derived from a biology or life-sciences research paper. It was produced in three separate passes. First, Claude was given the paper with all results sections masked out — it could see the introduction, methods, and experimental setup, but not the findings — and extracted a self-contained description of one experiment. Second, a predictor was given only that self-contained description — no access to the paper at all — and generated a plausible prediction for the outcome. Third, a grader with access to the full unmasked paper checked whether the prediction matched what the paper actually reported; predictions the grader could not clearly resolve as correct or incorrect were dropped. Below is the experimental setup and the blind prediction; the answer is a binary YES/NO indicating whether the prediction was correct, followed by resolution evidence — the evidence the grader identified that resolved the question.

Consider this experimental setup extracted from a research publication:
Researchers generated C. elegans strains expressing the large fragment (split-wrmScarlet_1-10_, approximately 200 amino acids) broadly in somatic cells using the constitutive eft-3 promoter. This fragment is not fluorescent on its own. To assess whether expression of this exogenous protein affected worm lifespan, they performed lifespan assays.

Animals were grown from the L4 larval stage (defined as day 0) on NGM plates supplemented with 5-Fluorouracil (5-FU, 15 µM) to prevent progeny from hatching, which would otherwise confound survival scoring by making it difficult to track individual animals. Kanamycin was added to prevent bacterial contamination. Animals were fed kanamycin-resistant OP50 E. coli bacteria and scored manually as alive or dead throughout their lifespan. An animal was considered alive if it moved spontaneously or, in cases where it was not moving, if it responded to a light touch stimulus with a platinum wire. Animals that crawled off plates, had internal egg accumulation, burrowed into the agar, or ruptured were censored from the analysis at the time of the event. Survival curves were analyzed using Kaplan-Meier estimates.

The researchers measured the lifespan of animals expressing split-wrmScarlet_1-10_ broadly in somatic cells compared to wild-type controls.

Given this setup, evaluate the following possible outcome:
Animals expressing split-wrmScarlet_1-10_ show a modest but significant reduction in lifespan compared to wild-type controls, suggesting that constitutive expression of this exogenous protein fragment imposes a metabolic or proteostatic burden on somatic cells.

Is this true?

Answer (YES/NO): NO